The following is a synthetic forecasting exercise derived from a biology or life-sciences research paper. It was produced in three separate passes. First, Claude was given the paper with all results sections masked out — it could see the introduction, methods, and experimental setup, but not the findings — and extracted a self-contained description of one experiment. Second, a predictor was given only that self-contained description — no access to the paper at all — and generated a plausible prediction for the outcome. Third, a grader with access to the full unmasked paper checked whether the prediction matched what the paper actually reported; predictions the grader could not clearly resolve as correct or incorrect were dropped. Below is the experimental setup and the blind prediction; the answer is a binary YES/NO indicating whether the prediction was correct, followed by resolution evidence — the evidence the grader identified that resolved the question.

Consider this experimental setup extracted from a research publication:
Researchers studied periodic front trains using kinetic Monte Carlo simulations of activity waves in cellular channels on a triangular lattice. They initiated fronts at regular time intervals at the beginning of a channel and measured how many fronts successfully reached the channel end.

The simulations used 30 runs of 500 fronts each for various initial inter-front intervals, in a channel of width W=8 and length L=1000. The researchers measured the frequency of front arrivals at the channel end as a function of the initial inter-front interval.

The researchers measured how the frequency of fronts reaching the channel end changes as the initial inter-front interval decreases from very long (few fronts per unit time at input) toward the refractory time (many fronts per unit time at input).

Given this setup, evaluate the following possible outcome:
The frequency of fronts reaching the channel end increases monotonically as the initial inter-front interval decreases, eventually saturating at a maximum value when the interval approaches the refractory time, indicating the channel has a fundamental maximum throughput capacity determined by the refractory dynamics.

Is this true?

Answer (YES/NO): NO